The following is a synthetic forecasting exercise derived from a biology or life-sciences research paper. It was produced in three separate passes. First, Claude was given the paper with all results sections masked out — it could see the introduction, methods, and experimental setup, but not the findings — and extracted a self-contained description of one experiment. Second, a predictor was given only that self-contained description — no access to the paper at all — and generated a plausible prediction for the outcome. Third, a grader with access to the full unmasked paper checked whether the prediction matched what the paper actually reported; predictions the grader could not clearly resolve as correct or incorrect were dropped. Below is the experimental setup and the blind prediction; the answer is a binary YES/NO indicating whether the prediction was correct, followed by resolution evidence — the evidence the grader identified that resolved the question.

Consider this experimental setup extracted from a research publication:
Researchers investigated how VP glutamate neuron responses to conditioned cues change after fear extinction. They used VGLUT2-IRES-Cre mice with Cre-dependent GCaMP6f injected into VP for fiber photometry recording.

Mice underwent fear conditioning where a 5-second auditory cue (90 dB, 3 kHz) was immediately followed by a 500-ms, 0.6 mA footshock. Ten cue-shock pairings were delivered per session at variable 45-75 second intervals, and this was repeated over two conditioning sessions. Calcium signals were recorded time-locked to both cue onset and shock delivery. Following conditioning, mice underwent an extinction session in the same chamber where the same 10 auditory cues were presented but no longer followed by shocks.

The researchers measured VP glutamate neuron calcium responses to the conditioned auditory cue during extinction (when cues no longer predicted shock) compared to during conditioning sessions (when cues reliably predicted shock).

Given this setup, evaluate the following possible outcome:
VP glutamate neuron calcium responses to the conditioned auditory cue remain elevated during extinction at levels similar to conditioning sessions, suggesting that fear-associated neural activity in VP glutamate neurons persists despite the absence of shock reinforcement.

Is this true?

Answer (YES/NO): NO